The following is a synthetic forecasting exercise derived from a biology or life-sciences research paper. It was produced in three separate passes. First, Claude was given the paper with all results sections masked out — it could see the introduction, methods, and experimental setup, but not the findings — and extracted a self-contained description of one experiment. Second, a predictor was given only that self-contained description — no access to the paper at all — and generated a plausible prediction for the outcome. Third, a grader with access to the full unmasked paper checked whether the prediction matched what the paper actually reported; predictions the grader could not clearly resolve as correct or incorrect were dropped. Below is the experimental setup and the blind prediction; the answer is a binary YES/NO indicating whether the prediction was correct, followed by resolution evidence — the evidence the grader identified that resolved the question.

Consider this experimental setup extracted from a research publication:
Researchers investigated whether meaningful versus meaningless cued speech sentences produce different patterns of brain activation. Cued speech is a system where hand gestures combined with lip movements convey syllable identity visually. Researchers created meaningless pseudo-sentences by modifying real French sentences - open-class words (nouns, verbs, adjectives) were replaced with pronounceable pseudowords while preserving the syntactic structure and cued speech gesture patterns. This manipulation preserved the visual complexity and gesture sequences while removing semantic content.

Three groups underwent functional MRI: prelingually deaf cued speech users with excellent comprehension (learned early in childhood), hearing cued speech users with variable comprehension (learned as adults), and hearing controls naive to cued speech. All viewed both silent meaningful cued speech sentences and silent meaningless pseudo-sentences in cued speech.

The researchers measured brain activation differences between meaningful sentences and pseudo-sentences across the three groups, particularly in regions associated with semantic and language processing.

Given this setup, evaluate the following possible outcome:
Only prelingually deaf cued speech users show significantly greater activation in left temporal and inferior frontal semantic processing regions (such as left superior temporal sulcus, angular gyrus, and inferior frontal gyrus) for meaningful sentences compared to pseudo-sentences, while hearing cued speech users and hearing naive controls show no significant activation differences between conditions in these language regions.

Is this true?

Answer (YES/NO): NO